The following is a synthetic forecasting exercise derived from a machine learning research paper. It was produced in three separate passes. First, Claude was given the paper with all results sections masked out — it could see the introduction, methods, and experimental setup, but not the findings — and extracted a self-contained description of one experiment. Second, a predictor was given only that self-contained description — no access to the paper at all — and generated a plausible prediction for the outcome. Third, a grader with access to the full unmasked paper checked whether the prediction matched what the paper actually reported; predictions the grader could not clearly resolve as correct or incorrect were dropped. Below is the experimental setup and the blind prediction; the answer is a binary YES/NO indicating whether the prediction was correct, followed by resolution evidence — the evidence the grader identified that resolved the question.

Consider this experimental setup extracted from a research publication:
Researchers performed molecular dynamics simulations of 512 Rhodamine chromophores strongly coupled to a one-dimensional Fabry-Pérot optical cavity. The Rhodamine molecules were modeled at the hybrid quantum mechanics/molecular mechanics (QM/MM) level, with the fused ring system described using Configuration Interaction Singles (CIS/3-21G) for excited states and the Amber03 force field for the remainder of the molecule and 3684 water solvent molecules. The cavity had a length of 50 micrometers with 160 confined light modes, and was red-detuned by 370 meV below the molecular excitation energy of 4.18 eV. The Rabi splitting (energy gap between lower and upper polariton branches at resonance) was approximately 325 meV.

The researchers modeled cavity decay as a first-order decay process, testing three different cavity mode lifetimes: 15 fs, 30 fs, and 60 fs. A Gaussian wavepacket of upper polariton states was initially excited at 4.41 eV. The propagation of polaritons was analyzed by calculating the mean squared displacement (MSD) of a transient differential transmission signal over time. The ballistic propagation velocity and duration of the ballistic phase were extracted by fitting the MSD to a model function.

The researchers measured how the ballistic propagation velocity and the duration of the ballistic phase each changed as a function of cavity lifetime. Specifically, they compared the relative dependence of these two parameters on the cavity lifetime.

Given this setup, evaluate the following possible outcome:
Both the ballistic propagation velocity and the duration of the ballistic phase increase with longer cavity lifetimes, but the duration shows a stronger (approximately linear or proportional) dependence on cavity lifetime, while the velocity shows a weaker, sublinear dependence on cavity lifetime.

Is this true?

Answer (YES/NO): NO